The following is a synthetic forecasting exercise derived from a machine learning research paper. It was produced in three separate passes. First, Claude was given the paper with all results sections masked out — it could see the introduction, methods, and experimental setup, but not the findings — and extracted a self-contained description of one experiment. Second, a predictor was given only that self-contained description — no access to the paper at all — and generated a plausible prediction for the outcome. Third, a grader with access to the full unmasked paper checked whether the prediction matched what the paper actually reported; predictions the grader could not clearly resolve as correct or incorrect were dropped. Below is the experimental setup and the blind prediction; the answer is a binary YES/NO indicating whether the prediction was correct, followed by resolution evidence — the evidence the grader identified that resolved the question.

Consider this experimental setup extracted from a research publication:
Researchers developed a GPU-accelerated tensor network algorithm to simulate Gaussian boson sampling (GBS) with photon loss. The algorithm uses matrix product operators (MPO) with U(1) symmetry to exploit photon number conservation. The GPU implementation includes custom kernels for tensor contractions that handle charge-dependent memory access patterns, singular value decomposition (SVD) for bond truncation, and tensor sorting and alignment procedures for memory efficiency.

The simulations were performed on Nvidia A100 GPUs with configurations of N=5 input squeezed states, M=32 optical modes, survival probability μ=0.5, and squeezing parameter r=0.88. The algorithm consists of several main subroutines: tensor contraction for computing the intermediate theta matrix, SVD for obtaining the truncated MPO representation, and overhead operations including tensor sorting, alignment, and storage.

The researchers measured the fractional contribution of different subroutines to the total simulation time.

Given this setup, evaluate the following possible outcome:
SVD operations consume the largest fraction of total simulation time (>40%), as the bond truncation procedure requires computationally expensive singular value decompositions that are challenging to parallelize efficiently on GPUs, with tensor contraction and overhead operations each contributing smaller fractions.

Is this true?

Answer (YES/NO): YES